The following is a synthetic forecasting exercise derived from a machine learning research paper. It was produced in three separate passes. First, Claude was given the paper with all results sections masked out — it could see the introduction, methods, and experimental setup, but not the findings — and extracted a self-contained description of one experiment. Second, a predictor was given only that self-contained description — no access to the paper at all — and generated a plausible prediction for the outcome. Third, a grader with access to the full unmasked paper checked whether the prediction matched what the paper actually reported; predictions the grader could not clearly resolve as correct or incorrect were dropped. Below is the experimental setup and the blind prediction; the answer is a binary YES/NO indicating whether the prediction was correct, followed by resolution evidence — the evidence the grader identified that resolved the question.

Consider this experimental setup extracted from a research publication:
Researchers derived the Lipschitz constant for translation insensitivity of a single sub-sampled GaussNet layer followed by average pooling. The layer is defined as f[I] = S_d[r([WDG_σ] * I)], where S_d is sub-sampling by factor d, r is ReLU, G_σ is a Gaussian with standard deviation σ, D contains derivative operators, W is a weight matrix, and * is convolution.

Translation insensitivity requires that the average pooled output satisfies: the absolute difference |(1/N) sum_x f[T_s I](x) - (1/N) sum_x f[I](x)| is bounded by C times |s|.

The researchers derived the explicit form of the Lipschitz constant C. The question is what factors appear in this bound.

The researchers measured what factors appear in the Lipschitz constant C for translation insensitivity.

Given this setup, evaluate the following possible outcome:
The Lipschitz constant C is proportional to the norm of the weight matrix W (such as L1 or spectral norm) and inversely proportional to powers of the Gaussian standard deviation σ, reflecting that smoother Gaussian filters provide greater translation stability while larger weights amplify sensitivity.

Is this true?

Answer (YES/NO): NO